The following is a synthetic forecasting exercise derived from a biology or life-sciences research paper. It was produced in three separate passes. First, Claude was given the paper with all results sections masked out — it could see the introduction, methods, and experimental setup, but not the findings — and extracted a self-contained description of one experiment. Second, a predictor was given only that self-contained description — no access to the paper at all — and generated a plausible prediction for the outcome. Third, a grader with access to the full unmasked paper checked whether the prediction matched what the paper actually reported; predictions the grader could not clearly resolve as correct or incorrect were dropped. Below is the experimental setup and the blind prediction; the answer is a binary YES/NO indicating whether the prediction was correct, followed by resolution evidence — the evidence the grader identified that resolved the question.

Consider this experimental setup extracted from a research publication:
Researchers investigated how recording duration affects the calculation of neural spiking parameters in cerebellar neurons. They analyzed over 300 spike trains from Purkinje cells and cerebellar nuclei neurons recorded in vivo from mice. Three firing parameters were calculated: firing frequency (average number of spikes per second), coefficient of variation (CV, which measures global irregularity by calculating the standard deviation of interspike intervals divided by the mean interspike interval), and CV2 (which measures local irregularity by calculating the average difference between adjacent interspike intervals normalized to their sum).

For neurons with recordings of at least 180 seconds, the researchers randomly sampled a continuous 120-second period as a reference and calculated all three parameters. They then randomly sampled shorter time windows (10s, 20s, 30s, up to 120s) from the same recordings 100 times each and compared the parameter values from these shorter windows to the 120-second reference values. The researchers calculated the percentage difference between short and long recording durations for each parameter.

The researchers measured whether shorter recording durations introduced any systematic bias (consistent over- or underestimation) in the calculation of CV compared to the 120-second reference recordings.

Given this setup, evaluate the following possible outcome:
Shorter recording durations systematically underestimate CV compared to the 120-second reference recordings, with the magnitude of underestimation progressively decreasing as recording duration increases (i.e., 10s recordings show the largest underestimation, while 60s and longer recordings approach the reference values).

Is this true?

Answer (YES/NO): YES